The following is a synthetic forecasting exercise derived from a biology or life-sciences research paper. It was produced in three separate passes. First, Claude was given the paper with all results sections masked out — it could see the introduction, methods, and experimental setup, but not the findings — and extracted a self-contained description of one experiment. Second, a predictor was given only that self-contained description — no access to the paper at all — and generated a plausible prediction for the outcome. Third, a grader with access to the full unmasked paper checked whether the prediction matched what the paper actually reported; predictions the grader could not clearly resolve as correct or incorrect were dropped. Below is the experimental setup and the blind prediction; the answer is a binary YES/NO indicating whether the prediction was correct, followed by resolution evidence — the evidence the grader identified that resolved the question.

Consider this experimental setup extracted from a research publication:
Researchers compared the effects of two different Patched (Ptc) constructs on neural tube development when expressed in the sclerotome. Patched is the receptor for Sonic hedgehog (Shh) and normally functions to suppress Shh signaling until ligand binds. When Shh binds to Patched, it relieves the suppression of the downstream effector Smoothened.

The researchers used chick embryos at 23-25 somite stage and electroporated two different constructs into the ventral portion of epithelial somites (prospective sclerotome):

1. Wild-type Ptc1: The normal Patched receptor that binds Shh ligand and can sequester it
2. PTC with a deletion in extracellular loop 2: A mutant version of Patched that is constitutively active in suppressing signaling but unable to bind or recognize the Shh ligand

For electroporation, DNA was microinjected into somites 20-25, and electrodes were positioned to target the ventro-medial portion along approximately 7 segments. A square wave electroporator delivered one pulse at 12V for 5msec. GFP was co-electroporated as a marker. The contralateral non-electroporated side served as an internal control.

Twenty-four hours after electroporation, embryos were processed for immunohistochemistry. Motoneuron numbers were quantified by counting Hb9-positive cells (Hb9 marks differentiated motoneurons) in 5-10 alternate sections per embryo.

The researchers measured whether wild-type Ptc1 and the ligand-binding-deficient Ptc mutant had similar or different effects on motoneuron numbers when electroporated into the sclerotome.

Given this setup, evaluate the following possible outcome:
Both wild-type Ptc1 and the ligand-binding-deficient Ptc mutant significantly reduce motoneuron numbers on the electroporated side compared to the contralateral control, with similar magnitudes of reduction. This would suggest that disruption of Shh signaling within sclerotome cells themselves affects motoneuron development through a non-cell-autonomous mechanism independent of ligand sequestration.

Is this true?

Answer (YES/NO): NO